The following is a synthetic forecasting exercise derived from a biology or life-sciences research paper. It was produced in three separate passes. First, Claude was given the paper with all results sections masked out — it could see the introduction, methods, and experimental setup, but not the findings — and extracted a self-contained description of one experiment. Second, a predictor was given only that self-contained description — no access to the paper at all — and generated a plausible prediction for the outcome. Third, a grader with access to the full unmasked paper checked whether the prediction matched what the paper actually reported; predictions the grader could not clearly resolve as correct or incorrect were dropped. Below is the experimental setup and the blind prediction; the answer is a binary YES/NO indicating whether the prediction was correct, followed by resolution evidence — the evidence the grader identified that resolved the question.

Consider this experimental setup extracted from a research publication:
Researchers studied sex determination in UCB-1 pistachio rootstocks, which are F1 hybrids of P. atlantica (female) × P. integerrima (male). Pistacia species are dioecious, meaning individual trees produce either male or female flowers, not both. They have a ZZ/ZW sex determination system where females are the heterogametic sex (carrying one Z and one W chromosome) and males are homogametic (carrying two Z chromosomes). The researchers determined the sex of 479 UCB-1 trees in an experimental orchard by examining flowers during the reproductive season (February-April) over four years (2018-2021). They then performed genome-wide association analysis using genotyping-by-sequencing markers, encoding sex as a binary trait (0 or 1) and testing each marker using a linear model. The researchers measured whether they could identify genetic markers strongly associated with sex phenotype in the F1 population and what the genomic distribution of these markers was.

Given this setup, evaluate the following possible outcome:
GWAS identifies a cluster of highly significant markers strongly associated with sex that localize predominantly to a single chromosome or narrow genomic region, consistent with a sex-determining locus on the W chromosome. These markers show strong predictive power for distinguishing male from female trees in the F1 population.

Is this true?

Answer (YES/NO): YES